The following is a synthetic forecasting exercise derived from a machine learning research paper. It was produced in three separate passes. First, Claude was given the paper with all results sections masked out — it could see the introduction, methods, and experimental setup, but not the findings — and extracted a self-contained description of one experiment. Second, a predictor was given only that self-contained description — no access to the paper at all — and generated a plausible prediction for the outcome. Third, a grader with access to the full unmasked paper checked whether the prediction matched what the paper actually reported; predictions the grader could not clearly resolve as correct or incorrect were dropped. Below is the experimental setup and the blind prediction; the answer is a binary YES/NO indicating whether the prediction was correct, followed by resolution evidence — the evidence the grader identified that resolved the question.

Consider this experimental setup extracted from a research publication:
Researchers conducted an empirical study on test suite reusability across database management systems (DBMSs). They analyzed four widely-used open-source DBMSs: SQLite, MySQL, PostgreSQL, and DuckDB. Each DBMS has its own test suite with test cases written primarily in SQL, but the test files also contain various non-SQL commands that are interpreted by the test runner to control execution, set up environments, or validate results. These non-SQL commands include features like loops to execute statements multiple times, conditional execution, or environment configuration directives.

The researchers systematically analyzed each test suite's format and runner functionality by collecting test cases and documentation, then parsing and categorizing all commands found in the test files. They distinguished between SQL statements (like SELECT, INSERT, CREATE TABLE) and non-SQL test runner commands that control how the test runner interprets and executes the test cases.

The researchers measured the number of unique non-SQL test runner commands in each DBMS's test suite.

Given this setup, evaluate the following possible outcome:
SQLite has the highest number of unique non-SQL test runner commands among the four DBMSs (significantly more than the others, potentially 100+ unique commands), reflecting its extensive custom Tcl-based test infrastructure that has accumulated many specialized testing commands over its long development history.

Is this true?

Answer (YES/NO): NO